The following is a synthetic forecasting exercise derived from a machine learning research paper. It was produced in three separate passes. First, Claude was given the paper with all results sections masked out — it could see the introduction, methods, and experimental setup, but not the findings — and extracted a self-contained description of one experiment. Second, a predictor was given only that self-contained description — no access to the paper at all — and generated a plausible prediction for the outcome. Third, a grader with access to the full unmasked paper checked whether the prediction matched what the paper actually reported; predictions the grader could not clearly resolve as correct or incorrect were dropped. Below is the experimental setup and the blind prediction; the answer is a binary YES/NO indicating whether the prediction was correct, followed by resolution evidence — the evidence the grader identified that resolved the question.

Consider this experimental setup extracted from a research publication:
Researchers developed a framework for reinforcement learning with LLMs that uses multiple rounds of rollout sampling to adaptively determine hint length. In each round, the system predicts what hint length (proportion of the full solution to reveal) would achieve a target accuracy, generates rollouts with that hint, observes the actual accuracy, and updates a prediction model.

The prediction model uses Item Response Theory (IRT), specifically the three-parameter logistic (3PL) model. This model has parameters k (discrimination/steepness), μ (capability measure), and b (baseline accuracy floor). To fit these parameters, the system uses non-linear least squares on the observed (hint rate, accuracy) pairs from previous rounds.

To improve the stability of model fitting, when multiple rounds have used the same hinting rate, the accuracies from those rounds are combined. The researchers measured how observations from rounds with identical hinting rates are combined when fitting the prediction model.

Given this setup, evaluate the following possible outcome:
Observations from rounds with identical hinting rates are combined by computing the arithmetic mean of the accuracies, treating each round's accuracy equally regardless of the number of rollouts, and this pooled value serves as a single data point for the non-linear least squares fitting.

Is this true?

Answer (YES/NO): YES